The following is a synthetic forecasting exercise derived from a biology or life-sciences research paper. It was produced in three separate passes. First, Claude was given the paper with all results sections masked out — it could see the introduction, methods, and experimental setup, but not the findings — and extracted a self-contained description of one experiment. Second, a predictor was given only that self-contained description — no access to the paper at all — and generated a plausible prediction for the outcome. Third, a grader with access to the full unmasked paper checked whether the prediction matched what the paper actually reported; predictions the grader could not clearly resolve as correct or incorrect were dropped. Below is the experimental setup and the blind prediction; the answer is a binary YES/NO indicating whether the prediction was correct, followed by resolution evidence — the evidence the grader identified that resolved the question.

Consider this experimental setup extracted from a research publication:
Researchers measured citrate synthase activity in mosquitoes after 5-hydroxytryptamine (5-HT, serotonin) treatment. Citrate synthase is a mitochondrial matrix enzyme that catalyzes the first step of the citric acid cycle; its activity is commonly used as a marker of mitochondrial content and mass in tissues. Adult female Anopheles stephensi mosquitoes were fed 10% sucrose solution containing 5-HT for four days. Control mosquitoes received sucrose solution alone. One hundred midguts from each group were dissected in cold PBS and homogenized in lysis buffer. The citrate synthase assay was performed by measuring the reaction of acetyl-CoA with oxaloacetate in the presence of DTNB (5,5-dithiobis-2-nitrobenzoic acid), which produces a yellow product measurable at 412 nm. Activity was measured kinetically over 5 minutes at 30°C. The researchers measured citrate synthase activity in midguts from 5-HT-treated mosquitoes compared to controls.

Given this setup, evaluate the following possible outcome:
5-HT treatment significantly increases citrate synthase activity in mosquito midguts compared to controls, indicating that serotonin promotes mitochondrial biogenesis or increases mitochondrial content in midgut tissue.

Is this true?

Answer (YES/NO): NO